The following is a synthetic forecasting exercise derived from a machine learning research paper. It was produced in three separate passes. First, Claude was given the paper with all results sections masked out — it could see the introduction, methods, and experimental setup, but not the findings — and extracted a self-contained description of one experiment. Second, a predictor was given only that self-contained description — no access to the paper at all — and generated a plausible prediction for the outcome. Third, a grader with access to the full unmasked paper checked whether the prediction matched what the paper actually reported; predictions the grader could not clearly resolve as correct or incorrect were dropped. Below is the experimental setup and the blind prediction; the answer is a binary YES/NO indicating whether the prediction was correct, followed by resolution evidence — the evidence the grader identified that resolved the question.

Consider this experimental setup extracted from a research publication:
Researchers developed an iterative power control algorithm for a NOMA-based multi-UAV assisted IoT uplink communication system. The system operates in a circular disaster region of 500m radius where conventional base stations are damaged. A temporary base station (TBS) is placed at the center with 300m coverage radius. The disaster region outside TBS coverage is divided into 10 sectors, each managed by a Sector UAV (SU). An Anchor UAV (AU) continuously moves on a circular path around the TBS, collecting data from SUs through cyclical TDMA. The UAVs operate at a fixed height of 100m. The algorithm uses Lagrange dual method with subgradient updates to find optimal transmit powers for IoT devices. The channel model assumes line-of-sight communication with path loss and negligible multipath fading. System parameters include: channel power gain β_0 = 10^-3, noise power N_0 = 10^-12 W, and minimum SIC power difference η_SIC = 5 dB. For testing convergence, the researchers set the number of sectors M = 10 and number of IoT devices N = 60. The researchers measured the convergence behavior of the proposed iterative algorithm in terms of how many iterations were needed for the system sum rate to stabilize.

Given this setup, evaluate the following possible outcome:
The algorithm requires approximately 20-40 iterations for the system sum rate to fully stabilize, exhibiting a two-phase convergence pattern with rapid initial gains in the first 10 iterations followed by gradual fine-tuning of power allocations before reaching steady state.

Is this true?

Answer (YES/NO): NO